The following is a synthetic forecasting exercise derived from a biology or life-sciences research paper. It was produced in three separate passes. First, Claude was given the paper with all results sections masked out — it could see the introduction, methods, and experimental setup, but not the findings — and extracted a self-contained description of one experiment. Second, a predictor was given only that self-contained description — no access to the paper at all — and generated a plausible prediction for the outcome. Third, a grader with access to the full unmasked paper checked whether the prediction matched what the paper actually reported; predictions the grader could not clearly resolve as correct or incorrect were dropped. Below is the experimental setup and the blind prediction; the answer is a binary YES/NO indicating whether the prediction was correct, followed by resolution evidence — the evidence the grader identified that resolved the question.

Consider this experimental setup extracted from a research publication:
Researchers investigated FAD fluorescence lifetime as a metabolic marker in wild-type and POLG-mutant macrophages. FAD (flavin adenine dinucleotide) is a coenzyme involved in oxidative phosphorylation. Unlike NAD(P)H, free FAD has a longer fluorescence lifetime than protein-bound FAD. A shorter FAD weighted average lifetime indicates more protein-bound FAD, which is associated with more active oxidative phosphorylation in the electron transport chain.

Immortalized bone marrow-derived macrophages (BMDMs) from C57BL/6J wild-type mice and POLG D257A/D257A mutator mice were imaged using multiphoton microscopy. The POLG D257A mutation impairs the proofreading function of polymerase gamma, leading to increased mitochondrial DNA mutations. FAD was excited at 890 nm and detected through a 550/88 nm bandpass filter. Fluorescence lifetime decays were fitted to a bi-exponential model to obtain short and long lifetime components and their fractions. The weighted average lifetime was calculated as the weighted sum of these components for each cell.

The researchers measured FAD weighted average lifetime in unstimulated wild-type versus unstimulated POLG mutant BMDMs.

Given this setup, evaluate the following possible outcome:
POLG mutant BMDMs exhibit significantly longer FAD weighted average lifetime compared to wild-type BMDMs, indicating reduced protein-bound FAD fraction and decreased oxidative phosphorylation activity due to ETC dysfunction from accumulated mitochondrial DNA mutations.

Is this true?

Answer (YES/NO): YES